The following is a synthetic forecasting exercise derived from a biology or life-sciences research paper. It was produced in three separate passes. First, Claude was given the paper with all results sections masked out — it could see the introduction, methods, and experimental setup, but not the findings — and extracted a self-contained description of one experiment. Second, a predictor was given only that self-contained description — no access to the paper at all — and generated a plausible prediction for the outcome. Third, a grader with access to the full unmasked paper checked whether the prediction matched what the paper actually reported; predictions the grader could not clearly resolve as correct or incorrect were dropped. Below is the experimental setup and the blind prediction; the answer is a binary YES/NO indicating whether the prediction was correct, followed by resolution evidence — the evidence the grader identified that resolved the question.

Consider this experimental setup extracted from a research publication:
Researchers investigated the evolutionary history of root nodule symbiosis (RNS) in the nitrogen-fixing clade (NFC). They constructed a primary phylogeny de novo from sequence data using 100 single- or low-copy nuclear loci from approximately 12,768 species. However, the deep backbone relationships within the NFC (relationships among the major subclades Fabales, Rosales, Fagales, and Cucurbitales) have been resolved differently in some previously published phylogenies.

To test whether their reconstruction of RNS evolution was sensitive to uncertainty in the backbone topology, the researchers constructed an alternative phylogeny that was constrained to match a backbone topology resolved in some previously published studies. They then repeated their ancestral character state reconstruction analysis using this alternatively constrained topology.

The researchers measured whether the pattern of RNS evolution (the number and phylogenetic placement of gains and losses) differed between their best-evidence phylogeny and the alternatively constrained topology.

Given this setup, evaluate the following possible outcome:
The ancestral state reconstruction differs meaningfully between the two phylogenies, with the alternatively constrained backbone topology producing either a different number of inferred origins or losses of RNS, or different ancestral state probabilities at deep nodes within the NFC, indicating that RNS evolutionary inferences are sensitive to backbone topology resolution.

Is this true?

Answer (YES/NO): NO